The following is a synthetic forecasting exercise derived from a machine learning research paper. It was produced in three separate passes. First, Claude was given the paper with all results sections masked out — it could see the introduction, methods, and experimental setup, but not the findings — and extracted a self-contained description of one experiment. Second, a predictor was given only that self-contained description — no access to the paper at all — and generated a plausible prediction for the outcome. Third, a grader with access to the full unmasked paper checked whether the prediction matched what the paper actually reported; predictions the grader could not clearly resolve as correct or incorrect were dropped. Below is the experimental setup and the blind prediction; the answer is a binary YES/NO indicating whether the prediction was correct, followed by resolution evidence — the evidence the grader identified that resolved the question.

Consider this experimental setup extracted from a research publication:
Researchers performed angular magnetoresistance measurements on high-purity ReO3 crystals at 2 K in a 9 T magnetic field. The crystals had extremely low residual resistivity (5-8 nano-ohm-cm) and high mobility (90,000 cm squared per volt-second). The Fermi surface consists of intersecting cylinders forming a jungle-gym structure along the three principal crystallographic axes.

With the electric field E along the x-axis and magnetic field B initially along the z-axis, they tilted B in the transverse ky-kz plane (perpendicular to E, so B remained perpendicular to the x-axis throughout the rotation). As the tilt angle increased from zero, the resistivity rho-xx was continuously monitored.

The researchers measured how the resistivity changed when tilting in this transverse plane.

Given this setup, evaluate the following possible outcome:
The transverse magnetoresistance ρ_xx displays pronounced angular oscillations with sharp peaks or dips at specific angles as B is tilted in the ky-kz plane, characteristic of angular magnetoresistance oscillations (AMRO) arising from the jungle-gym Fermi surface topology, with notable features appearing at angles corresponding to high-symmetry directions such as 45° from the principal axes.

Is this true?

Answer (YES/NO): NO